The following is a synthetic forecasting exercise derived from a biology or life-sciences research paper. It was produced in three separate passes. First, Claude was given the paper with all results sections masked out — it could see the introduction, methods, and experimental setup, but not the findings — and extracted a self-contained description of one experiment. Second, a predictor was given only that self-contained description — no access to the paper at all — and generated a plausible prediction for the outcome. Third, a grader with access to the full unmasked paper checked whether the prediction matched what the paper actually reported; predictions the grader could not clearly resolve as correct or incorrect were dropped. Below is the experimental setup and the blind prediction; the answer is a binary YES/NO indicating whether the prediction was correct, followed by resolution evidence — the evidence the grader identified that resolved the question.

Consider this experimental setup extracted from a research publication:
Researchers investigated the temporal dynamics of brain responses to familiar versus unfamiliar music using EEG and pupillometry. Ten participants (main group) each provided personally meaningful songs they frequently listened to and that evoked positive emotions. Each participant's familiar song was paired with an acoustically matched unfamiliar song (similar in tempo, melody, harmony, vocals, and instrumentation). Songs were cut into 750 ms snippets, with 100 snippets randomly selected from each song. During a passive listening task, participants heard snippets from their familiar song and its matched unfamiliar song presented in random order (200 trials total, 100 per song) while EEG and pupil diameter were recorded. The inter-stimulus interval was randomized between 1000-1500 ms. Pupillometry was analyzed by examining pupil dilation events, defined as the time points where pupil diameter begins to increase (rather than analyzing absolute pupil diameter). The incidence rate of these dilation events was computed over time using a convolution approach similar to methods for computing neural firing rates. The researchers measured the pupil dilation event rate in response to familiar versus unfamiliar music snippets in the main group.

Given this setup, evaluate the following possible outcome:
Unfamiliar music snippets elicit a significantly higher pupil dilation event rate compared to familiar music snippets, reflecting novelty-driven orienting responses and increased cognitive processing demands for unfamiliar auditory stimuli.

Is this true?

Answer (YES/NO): NO